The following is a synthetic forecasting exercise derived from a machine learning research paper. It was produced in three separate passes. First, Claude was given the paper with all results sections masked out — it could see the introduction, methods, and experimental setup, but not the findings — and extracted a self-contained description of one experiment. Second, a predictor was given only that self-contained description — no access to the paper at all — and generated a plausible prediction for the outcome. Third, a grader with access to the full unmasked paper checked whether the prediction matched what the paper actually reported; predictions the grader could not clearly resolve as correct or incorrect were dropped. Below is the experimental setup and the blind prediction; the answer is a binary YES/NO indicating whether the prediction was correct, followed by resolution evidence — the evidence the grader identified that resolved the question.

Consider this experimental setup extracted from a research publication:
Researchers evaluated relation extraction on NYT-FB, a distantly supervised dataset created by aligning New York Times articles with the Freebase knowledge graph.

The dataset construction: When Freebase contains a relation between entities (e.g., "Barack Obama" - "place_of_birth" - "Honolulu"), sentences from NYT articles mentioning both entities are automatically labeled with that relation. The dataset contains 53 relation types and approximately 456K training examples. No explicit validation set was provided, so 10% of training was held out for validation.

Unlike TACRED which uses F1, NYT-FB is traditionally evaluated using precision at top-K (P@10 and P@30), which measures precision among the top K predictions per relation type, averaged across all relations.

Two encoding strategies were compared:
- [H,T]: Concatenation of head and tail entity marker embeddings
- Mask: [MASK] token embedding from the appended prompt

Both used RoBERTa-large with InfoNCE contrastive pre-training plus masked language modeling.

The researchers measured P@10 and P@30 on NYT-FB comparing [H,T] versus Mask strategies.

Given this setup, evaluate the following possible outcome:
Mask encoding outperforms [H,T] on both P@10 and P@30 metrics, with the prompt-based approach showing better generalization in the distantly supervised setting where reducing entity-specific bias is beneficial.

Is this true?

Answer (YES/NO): NO